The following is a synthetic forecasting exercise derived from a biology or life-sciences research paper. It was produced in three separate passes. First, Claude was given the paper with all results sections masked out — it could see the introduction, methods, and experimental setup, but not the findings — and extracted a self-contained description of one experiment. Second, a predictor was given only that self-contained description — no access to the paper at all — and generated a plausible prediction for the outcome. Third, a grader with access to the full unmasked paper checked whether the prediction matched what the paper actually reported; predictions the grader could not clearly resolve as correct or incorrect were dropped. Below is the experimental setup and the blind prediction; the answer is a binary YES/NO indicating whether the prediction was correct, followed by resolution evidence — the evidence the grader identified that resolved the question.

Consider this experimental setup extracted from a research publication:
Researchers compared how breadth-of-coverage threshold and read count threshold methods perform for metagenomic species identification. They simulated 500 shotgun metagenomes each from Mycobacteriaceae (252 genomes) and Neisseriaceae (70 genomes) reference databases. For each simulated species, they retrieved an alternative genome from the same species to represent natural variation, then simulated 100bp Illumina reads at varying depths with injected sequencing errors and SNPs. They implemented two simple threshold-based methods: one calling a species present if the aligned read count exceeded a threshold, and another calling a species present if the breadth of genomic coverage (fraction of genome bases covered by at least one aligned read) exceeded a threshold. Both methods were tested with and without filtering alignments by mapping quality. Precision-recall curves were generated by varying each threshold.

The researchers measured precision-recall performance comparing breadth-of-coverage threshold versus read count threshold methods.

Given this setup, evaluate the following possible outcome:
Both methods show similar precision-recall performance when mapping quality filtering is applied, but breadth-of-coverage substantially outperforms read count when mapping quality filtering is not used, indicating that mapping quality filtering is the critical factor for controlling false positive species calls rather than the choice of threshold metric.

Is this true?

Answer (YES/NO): NO